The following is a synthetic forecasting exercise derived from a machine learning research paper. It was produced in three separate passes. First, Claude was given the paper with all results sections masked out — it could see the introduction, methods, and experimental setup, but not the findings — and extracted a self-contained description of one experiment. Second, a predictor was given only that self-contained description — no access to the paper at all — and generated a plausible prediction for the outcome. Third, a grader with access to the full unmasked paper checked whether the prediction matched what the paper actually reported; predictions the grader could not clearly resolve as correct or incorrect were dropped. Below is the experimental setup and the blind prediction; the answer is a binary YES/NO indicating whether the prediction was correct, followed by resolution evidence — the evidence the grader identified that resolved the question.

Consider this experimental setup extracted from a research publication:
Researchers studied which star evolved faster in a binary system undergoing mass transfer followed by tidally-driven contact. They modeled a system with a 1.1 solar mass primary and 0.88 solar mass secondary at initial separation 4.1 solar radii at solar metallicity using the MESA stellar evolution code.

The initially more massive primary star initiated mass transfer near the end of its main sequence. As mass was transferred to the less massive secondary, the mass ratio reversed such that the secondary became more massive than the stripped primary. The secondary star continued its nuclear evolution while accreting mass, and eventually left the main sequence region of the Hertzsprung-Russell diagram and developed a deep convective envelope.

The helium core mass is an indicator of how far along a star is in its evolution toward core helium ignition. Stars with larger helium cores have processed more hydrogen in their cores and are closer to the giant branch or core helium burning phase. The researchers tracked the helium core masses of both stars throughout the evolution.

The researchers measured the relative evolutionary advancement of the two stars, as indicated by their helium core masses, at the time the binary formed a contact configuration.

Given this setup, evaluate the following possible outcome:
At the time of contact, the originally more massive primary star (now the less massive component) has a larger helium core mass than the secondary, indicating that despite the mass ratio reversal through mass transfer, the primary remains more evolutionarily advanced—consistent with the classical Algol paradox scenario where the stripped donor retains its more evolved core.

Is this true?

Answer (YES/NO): NO